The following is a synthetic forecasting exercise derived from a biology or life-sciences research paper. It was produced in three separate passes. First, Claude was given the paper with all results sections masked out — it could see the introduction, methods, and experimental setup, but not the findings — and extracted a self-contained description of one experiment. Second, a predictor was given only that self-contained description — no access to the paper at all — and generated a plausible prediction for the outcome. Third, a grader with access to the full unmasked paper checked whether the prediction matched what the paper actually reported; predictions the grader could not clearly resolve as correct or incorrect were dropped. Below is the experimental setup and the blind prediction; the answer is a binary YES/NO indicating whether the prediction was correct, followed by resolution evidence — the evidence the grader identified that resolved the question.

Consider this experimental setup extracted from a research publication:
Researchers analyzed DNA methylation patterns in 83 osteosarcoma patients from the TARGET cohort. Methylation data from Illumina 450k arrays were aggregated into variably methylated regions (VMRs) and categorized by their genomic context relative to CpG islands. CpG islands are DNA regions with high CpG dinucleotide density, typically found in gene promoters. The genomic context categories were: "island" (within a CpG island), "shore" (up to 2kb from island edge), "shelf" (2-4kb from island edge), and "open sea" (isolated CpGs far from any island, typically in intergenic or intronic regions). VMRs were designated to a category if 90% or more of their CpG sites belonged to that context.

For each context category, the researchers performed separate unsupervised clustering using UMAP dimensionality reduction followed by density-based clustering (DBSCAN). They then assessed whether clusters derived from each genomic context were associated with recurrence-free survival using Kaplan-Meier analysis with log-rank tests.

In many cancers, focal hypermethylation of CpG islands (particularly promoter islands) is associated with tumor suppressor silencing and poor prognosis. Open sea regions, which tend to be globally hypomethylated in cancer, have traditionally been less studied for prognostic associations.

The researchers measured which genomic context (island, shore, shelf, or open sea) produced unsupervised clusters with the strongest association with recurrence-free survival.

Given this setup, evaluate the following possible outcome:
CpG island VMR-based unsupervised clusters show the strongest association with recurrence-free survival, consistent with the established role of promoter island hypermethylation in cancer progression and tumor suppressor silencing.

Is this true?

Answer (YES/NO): NO